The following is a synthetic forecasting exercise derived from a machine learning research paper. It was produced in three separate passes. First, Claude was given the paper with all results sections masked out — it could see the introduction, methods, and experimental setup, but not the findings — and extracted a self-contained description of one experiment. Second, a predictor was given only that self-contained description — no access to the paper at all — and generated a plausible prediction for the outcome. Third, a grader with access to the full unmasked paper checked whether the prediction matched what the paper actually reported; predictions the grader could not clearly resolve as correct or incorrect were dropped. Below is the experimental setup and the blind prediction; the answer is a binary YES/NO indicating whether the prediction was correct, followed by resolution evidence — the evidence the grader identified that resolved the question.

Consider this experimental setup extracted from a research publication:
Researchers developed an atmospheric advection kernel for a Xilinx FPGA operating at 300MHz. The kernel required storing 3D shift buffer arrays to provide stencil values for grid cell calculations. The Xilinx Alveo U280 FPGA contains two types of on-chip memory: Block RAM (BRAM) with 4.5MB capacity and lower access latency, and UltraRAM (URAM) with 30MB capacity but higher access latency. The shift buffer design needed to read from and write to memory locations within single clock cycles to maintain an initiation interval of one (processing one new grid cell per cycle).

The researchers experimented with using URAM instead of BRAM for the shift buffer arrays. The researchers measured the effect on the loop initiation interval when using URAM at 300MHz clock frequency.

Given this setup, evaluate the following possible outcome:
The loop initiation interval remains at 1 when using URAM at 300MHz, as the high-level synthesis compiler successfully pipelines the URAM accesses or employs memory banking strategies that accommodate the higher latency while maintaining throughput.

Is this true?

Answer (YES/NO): NO